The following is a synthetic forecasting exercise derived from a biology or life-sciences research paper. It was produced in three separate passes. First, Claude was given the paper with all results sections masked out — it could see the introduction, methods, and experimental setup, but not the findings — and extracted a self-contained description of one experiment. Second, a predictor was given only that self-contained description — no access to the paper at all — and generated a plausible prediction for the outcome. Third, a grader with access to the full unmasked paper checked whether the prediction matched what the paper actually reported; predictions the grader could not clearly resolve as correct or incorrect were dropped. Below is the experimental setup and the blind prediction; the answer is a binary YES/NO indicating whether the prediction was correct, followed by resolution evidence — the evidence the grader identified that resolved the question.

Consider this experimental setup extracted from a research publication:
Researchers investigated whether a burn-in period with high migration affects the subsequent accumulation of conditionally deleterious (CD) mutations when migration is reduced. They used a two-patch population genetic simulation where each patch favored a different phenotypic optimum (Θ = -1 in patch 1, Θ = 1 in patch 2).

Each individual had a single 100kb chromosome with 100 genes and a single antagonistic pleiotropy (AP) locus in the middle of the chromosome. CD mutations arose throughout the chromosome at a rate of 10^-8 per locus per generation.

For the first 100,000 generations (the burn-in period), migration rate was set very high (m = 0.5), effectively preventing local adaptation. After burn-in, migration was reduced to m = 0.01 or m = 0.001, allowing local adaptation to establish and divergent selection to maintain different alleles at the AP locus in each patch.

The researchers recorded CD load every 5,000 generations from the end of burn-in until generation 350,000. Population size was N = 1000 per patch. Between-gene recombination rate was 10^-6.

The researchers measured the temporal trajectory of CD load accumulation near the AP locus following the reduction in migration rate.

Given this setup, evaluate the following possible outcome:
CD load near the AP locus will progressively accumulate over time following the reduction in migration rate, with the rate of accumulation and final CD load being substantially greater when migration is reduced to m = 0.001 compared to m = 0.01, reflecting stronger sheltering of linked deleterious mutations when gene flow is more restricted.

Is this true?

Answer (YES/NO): NO